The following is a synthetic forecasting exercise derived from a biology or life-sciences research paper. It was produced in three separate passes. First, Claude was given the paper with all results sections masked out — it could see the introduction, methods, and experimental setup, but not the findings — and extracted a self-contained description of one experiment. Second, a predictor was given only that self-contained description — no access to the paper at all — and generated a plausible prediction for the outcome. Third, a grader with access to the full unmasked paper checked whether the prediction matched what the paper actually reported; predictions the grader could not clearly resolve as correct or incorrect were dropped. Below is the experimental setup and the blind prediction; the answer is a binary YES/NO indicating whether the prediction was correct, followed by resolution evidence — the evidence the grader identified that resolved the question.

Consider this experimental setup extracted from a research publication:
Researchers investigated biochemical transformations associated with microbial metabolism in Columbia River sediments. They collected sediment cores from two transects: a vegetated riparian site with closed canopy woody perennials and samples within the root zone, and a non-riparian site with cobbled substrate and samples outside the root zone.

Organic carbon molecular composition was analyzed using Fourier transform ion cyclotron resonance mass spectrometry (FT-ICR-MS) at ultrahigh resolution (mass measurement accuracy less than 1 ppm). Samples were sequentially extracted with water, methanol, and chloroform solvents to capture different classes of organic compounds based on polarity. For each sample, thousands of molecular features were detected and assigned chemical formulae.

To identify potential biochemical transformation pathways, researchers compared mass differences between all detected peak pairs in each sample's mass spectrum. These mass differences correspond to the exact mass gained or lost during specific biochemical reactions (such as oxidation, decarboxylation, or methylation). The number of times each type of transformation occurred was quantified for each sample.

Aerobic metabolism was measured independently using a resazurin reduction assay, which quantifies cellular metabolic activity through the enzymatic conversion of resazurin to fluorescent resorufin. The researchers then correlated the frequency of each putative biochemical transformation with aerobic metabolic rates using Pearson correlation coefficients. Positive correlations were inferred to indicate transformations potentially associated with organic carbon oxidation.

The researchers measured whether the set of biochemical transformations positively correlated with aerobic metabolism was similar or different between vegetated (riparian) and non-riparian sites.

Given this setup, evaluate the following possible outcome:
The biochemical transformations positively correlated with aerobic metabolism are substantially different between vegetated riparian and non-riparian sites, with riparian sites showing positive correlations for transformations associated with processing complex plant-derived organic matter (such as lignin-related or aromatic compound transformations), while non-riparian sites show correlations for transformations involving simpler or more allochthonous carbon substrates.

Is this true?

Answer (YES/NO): NO